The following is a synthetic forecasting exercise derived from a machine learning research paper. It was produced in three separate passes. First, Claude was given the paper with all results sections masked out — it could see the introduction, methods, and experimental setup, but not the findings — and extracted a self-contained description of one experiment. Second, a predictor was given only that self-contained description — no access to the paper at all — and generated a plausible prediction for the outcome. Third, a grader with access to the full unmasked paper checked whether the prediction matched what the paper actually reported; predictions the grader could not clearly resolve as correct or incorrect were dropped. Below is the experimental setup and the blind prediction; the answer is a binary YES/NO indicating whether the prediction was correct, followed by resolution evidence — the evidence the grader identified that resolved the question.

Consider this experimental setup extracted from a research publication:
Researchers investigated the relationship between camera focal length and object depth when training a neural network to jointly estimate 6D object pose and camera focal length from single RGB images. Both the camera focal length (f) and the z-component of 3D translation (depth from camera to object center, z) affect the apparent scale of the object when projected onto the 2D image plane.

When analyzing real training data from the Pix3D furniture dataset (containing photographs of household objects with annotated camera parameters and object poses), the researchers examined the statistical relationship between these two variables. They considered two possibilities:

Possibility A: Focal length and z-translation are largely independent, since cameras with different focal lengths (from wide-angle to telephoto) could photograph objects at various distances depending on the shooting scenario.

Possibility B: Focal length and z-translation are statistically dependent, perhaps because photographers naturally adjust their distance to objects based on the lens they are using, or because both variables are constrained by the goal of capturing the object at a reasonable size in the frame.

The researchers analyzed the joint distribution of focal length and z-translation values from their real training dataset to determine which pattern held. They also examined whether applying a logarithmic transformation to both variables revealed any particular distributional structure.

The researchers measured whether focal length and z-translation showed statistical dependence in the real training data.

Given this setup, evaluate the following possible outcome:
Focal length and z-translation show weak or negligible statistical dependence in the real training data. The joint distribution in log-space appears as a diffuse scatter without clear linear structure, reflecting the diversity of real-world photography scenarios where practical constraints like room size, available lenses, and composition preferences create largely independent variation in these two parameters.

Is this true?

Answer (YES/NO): NO